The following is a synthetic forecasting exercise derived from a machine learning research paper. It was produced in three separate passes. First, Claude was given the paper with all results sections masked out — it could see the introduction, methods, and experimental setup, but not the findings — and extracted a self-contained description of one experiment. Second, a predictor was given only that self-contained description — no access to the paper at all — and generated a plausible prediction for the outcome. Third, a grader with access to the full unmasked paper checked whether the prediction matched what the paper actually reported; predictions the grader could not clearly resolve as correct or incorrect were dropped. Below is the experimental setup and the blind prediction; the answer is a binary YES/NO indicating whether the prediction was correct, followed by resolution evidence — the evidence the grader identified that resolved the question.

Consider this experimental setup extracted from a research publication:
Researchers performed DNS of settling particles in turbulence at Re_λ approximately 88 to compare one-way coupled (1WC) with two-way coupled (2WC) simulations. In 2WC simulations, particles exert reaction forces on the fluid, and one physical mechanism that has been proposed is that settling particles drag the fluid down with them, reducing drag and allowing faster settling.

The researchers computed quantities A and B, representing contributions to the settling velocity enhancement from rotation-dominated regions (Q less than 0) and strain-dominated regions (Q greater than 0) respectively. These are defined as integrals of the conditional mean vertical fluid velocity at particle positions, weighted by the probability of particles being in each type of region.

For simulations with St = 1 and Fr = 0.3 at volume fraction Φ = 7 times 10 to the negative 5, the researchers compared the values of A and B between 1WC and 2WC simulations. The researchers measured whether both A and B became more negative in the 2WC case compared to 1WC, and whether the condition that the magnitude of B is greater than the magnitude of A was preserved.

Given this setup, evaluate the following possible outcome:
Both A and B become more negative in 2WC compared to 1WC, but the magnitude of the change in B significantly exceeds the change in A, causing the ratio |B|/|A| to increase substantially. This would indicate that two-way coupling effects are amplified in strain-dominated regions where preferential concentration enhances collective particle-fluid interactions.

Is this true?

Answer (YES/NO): NO